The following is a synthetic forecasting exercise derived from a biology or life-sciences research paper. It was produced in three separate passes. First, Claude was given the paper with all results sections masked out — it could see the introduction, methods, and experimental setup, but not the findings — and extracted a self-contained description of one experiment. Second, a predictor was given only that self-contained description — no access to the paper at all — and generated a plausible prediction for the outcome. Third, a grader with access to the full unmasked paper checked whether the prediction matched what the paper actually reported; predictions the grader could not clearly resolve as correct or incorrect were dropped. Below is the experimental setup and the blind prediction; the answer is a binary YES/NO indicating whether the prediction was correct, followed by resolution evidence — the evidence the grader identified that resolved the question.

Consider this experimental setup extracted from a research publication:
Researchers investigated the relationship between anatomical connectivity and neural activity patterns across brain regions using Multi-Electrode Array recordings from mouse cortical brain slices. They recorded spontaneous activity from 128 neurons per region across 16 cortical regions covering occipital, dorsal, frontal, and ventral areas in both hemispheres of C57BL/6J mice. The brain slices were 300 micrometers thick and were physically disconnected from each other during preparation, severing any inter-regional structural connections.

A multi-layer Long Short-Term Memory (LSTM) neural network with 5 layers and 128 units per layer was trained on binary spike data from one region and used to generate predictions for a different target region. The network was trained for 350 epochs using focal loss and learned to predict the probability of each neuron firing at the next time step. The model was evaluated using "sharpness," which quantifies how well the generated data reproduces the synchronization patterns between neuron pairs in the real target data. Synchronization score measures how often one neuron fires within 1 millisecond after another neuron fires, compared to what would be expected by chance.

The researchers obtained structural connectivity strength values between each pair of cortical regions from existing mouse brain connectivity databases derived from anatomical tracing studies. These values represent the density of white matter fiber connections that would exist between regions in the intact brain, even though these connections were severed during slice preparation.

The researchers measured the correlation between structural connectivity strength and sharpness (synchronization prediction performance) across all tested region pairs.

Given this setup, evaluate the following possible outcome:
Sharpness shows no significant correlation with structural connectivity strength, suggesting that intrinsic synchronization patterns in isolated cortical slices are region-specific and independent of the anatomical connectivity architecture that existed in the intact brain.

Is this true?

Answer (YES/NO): NO